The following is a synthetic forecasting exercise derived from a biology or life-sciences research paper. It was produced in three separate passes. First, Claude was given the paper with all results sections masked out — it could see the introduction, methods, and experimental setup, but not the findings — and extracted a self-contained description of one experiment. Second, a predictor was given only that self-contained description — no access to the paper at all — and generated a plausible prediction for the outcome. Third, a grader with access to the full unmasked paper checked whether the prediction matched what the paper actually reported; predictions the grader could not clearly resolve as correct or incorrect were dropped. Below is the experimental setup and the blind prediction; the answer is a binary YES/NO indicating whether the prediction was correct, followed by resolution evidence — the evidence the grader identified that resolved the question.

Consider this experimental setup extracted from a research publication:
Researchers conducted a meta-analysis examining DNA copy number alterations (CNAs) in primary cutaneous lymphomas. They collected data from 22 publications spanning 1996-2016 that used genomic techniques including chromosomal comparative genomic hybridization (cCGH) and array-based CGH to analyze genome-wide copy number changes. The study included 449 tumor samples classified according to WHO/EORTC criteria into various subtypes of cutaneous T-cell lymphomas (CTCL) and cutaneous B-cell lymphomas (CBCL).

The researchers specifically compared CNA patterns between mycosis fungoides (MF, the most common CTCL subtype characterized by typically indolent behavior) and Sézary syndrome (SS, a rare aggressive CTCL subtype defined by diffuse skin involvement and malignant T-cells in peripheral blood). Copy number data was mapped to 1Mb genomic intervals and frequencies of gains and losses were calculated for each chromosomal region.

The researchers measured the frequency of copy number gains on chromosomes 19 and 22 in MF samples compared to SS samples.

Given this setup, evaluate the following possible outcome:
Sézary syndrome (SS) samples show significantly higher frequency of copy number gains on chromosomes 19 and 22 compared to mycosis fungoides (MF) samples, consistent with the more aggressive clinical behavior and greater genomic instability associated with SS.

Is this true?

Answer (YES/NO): NO